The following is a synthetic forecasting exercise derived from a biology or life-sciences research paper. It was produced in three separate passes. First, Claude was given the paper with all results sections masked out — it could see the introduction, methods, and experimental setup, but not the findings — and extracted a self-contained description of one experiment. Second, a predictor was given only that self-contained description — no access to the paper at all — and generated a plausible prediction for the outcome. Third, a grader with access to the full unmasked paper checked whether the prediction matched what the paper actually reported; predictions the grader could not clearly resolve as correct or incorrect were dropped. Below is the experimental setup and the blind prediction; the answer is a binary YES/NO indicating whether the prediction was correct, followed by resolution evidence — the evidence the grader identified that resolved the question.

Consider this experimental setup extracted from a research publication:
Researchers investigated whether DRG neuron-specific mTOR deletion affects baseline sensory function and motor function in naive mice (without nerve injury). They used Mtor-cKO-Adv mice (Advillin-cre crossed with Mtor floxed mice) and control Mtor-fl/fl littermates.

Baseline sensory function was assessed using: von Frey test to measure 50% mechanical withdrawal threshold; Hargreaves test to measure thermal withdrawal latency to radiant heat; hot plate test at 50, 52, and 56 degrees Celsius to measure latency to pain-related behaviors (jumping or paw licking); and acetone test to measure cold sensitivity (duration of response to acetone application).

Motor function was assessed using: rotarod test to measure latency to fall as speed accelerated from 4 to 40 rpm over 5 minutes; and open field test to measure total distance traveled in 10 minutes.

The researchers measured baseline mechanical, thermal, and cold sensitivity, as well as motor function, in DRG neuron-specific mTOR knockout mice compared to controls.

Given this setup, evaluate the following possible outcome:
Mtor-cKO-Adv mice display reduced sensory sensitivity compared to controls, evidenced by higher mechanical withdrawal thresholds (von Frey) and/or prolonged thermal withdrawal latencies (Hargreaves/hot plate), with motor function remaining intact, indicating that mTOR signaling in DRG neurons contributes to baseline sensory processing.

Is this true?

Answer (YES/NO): NO